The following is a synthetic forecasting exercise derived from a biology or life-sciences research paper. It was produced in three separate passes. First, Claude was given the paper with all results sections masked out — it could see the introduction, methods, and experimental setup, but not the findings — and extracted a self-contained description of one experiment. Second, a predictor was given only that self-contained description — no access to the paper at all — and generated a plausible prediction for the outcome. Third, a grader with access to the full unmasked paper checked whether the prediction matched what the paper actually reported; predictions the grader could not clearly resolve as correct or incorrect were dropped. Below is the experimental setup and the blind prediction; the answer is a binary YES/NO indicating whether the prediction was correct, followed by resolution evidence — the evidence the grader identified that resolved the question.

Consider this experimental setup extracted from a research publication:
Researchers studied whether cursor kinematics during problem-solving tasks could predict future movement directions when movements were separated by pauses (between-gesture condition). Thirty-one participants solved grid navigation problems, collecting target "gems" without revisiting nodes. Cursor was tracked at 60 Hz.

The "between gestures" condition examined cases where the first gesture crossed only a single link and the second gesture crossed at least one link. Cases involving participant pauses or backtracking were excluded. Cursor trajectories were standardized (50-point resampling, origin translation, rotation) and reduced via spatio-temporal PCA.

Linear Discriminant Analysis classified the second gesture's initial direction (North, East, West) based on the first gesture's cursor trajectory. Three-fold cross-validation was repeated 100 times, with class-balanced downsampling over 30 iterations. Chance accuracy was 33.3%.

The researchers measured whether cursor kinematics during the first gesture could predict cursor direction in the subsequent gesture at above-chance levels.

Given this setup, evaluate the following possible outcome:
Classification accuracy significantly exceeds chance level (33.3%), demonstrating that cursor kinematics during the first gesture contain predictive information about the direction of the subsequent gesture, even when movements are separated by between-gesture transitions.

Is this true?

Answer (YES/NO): YES